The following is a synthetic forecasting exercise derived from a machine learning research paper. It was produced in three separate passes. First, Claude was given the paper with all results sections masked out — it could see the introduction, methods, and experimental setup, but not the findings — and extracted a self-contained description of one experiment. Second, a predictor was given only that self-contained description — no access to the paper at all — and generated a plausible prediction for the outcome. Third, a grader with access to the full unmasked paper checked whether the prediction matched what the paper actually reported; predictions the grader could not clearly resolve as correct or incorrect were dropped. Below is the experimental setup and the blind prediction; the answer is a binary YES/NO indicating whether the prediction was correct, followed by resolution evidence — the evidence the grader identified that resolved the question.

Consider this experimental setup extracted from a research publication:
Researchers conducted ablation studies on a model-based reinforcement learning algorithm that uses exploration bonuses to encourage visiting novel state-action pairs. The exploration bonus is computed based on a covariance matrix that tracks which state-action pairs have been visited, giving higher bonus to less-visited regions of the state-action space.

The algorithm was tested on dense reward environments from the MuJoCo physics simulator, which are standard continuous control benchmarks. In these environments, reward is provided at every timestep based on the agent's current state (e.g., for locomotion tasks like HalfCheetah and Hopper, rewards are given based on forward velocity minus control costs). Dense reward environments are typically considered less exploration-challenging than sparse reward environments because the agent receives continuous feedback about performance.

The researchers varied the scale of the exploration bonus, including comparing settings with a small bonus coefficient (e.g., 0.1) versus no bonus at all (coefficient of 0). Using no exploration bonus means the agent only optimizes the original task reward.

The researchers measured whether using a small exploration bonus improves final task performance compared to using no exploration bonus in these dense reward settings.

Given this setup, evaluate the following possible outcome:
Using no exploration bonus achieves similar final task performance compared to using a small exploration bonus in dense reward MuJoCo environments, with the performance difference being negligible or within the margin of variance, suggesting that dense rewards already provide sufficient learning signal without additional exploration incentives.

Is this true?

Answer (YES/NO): NO